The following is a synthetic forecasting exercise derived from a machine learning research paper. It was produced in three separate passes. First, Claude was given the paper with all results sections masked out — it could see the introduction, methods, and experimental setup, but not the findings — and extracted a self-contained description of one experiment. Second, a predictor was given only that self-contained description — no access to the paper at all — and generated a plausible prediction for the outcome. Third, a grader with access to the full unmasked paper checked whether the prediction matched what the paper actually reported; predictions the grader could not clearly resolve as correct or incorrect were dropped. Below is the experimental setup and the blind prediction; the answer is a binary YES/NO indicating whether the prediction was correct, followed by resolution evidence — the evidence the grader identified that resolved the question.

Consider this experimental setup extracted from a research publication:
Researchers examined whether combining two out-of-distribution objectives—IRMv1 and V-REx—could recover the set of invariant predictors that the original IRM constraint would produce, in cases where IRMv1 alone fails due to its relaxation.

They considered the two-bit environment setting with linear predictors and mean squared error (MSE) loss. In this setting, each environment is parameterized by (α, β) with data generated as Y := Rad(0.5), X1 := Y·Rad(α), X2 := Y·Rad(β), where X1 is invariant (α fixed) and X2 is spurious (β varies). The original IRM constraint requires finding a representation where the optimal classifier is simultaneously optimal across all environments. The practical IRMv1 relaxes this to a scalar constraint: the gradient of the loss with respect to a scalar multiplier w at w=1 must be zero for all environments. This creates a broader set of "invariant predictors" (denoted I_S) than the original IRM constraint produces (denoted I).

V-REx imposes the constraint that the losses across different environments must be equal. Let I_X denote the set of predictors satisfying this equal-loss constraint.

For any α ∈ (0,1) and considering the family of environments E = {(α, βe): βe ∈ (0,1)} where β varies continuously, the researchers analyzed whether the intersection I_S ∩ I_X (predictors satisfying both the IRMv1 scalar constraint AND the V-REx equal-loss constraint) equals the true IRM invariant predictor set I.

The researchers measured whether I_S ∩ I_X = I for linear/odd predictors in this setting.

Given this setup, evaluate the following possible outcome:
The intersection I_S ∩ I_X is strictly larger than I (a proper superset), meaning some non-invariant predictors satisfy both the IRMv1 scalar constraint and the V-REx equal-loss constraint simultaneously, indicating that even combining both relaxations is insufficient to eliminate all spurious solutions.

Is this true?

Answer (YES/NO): NO